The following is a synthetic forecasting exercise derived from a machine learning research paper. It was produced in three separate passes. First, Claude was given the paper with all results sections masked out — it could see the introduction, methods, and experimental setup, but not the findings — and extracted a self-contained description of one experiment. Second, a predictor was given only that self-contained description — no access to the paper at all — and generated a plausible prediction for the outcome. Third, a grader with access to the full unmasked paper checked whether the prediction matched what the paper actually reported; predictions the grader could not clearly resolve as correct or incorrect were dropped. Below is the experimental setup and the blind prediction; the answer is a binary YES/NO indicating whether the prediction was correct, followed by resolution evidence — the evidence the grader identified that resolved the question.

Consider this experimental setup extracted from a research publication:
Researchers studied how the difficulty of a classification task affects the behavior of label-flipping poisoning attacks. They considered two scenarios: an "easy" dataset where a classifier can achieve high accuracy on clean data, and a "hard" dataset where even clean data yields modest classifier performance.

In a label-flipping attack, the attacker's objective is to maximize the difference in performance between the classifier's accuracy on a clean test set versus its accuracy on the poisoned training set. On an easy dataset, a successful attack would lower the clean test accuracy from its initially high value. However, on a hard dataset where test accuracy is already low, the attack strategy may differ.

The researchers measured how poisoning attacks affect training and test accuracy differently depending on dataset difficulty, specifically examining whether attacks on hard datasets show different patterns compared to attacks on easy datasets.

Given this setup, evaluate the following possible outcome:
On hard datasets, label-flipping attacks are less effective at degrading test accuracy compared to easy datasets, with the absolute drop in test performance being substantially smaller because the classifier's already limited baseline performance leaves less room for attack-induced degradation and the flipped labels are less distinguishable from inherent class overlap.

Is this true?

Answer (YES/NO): YES